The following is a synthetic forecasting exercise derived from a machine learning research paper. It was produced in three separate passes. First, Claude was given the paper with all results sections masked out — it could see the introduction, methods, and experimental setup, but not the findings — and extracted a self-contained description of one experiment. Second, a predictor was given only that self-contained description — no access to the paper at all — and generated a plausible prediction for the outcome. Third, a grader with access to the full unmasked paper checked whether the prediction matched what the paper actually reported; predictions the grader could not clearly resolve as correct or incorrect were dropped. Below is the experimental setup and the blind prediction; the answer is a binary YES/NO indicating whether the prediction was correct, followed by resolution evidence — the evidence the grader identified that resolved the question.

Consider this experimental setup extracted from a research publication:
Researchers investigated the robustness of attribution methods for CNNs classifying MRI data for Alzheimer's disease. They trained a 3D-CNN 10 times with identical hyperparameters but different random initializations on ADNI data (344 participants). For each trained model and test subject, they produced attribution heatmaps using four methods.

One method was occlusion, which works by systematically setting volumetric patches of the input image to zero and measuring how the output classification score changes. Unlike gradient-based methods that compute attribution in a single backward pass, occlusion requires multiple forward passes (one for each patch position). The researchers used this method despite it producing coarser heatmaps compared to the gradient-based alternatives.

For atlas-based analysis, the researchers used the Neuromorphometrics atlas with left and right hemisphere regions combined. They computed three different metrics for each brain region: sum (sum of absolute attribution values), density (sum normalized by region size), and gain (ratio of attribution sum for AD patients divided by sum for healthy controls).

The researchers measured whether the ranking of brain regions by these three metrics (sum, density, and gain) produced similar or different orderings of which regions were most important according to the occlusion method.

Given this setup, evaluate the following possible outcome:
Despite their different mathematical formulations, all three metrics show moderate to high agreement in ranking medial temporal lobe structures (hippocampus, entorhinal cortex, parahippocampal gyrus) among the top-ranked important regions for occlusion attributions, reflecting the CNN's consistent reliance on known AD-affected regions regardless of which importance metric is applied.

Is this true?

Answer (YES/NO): NO